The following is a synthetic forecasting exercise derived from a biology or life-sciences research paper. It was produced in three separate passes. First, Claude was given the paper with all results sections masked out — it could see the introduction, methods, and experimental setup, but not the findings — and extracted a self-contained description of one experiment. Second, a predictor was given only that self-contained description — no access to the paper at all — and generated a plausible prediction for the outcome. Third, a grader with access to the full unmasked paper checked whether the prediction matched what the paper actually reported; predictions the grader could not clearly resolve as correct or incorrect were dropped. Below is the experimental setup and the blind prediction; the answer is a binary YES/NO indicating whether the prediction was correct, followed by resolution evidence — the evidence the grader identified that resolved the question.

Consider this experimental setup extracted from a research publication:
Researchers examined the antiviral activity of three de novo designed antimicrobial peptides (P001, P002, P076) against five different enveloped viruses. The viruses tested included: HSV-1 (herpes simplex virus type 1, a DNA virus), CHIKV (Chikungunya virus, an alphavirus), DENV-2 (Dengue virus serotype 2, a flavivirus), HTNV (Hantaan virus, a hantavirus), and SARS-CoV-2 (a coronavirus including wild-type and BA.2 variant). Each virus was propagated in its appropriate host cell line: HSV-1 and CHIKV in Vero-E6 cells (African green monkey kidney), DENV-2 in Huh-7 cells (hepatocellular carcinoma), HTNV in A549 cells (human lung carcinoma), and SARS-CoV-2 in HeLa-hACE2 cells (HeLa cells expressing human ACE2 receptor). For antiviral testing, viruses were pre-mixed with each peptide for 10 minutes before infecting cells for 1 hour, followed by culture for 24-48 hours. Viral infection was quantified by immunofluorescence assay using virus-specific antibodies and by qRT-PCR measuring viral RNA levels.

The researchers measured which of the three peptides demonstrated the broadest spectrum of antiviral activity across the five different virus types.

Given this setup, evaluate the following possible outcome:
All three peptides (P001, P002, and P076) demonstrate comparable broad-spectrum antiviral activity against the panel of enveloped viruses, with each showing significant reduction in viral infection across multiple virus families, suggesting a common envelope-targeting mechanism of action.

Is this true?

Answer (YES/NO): NO